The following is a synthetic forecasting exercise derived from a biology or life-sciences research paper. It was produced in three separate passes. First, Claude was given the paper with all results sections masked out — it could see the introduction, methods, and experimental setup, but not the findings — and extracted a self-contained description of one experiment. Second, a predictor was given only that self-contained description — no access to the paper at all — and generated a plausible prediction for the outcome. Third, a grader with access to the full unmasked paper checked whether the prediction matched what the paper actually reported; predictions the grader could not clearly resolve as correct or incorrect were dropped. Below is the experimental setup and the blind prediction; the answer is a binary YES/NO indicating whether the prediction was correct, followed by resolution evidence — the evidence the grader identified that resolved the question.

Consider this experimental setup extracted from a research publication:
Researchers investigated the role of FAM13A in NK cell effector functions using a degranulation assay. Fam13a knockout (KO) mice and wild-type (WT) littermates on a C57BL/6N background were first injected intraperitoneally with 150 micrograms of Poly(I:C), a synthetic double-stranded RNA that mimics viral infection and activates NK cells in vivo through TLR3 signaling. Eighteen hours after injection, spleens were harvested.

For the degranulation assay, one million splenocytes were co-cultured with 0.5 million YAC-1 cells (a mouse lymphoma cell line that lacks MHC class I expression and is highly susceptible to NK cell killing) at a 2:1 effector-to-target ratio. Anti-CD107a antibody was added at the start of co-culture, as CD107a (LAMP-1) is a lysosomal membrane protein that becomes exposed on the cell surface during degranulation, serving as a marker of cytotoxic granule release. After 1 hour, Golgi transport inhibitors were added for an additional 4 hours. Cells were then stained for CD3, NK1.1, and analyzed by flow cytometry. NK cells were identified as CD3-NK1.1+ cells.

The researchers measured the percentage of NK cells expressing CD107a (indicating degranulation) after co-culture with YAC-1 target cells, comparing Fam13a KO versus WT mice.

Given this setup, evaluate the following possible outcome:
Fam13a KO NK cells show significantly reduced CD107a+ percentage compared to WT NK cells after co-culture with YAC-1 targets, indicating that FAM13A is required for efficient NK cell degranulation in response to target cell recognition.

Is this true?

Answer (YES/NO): NO